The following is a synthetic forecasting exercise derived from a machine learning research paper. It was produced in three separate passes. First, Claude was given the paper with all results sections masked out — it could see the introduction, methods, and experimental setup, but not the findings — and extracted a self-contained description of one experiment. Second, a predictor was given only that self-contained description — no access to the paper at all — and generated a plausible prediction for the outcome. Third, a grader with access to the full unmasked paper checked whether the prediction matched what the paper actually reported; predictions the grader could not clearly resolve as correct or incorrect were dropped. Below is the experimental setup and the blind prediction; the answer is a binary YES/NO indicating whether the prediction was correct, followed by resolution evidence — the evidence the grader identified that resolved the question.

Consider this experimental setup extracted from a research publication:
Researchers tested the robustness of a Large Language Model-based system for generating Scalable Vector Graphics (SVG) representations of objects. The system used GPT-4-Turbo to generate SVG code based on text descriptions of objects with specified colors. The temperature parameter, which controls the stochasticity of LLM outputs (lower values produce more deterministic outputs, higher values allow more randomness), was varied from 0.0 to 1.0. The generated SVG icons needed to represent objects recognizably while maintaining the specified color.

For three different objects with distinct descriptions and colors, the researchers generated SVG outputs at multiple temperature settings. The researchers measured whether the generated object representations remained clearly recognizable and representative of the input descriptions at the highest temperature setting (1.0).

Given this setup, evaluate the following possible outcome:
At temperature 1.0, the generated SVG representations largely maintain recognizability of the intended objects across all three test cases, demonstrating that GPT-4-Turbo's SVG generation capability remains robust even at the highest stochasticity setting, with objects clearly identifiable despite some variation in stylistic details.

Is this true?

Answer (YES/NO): YES